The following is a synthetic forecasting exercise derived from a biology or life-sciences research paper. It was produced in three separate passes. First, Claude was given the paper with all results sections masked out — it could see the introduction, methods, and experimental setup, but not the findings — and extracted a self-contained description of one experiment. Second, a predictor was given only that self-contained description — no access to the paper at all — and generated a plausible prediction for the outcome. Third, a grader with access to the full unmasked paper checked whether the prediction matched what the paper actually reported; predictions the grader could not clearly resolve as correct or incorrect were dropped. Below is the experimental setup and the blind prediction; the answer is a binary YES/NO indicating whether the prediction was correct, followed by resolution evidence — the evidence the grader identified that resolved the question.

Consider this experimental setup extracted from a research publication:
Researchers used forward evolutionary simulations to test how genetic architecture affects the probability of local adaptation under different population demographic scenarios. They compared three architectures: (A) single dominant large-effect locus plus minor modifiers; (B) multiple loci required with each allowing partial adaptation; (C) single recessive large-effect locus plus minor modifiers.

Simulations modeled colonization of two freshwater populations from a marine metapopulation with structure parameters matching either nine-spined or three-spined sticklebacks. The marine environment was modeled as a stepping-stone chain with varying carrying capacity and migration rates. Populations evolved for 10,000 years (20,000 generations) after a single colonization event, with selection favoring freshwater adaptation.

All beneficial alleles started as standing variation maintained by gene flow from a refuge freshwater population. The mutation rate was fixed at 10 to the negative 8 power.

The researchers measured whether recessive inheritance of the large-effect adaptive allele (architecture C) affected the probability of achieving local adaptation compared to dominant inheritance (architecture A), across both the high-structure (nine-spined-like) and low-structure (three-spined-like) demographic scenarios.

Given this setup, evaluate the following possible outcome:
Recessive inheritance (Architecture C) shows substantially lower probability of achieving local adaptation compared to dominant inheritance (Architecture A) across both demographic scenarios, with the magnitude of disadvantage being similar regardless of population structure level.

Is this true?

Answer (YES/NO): NO